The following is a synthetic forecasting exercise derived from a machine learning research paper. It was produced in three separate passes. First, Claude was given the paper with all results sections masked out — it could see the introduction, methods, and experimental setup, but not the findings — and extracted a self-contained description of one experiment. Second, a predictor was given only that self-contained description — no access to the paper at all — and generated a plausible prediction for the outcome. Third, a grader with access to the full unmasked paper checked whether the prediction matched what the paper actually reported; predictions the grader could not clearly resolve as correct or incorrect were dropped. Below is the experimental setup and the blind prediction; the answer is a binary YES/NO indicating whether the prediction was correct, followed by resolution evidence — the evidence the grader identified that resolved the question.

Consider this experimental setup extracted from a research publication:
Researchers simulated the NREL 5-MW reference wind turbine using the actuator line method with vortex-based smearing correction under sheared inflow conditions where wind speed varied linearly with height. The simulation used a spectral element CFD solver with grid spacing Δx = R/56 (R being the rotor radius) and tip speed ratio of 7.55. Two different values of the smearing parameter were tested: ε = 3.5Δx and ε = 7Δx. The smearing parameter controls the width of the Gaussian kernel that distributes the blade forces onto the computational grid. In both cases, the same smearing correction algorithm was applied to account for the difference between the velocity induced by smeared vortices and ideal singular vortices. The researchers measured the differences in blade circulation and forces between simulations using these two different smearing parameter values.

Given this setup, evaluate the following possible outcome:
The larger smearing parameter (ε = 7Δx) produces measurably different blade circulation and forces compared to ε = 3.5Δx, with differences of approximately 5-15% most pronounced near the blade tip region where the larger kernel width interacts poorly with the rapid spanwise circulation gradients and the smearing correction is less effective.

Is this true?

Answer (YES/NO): NO